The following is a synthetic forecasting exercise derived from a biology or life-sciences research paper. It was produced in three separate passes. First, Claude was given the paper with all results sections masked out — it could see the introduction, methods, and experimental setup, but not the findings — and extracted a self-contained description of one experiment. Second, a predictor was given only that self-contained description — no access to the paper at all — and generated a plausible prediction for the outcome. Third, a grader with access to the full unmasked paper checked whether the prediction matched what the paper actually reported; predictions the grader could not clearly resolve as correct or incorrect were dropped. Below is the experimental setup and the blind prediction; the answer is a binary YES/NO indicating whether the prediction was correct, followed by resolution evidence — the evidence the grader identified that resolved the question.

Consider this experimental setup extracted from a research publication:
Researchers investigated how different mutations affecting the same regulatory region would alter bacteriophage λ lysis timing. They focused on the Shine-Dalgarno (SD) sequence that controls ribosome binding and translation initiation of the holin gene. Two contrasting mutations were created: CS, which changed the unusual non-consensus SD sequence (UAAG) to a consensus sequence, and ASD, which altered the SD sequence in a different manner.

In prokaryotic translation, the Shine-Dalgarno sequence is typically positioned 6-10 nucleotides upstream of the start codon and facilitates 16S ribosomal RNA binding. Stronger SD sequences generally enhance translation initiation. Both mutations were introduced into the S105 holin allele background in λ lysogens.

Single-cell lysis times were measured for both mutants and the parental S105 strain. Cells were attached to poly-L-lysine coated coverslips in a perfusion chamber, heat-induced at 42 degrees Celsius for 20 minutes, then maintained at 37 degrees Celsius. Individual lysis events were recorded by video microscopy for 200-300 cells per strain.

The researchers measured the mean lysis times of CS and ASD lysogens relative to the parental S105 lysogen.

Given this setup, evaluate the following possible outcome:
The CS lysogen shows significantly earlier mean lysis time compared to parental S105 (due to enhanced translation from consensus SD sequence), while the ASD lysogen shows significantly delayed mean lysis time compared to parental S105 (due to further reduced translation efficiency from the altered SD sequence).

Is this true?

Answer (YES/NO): YES